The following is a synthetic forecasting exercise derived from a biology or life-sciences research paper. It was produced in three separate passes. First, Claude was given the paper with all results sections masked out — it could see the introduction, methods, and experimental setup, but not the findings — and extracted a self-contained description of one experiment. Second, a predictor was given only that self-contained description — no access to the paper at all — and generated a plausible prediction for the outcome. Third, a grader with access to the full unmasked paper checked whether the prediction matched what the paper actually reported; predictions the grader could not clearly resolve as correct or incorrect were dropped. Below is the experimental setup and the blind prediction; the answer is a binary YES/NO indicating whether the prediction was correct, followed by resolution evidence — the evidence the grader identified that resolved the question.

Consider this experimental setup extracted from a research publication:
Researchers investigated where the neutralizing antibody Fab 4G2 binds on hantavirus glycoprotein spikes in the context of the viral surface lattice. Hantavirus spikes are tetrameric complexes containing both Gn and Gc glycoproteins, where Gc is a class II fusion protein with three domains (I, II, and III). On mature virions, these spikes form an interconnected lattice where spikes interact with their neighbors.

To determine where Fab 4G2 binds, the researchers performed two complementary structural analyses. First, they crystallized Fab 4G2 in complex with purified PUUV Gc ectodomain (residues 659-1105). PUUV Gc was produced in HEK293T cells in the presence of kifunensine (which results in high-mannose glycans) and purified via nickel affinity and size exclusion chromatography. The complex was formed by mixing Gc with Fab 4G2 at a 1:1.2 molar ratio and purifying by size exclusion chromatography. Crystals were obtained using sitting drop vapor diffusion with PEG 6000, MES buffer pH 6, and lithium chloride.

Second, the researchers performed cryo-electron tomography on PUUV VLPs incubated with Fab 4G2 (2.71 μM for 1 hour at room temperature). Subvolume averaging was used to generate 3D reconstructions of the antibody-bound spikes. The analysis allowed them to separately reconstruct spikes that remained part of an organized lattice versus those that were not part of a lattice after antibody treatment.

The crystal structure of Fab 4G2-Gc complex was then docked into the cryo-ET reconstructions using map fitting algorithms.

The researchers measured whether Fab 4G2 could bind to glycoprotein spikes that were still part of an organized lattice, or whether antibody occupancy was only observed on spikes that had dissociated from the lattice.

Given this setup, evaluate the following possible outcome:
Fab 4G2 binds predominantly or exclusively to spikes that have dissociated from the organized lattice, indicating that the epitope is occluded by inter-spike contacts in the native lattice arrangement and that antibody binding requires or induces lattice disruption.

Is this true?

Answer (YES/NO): YES